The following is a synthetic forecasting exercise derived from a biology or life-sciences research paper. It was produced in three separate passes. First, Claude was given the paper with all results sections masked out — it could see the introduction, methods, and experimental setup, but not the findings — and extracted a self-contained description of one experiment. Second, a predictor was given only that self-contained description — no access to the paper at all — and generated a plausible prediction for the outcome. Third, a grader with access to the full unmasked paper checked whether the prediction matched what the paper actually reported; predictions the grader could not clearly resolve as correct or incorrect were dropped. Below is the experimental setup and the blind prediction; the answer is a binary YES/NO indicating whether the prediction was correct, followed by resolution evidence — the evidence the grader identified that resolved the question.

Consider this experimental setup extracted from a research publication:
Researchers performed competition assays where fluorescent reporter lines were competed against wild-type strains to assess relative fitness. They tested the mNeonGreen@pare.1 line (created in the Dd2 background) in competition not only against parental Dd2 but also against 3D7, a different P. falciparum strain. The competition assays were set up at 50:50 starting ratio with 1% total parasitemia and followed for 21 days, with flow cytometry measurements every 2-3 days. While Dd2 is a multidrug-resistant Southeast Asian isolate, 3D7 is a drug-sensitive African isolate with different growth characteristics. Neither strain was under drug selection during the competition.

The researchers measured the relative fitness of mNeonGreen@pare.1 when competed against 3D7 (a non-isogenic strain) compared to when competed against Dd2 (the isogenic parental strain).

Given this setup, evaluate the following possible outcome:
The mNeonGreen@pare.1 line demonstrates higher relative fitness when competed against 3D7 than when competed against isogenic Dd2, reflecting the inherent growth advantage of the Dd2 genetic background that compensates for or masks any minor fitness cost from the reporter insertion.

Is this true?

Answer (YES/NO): YES